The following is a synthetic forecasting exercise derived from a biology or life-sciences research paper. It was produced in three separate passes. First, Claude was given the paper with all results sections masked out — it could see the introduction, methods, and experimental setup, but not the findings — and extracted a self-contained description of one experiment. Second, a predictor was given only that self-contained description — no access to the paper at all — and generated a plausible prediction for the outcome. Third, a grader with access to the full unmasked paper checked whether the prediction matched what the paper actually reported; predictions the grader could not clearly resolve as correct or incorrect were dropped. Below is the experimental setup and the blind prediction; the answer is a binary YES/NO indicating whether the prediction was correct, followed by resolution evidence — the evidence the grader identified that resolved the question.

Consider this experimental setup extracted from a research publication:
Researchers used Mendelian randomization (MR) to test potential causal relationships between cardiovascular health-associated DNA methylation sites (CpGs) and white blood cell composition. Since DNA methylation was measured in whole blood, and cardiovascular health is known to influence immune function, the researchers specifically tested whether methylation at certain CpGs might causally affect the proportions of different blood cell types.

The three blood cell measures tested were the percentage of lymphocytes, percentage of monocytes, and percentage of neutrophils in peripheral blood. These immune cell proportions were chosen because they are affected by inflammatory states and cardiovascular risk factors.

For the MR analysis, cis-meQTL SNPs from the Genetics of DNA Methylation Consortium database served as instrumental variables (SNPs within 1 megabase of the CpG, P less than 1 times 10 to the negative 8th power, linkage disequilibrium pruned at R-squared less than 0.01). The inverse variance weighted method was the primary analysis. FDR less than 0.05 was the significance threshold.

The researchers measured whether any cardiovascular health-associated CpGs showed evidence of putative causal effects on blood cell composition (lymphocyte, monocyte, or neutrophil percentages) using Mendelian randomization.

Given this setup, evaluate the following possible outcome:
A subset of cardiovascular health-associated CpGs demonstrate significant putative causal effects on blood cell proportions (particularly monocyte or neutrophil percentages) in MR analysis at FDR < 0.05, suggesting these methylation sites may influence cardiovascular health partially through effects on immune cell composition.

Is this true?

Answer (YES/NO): YES